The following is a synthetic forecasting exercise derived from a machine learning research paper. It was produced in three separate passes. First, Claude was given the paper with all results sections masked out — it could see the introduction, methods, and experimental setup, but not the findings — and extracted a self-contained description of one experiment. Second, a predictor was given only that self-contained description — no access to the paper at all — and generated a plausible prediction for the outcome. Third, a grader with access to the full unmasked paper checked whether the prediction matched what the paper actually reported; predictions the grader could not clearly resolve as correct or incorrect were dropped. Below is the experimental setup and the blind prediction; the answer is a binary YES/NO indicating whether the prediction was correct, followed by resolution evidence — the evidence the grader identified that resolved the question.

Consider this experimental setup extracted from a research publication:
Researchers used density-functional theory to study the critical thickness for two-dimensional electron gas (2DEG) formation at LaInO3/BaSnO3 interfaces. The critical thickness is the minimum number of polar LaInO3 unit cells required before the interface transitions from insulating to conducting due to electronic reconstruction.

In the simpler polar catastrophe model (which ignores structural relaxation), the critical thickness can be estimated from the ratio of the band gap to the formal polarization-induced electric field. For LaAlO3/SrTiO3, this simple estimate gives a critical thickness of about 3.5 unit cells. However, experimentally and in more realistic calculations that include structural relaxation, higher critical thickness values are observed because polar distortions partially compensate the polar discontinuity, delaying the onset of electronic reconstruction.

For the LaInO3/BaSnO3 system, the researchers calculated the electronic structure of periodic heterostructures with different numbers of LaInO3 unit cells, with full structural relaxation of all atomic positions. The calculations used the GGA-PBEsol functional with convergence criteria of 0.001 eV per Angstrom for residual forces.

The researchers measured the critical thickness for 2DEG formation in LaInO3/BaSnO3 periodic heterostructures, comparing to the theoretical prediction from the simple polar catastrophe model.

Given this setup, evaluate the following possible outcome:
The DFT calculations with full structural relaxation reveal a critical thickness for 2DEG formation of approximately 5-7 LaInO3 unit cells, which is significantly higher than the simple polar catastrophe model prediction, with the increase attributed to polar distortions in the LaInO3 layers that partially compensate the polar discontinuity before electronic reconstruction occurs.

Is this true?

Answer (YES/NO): NO